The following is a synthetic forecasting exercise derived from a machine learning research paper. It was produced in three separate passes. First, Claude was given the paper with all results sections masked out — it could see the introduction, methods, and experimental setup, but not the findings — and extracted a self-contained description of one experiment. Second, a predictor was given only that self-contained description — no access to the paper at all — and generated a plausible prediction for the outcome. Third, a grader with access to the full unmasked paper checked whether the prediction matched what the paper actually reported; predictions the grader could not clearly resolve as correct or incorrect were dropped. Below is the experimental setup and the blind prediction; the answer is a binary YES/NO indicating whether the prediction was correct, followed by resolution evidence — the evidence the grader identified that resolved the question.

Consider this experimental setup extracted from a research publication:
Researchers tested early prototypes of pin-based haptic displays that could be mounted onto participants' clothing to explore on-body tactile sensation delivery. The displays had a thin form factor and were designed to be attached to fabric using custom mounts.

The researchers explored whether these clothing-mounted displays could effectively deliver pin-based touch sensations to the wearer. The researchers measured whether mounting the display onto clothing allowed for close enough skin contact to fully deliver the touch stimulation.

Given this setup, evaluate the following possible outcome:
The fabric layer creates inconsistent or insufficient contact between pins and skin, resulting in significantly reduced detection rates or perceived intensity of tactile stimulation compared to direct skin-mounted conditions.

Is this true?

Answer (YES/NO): NO